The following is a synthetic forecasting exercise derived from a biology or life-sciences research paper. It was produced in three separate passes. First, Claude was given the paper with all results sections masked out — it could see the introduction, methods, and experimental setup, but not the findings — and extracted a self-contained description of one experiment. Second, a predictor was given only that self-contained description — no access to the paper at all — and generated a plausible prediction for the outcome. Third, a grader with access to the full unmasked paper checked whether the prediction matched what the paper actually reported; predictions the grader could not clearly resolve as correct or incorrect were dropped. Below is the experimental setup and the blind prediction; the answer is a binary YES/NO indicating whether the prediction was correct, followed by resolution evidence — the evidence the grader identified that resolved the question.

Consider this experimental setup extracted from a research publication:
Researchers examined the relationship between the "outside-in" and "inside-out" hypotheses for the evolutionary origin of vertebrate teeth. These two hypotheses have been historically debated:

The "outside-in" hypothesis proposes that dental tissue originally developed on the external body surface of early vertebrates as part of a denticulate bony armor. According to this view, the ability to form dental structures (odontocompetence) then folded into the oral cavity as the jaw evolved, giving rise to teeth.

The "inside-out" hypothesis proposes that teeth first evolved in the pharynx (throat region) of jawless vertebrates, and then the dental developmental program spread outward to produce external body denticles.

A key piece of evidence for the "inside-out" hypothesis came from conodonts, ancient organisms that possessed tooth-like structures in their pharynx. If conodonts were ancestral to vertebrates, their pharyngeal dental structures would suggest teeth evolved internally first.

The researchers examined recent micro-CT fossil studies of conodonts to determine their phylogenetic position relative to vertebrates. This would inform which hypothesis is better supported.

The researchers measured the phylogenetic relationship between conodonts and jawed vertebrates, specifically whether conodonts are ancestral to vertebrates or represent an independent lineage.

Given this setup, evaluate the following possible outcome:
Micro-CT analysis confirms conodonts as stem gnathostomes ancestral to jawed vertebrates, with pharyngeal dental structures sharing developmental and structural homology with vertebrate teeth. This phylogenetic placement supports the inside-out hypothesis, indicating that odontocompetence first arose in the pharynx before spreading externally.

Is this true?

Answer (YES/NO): NO